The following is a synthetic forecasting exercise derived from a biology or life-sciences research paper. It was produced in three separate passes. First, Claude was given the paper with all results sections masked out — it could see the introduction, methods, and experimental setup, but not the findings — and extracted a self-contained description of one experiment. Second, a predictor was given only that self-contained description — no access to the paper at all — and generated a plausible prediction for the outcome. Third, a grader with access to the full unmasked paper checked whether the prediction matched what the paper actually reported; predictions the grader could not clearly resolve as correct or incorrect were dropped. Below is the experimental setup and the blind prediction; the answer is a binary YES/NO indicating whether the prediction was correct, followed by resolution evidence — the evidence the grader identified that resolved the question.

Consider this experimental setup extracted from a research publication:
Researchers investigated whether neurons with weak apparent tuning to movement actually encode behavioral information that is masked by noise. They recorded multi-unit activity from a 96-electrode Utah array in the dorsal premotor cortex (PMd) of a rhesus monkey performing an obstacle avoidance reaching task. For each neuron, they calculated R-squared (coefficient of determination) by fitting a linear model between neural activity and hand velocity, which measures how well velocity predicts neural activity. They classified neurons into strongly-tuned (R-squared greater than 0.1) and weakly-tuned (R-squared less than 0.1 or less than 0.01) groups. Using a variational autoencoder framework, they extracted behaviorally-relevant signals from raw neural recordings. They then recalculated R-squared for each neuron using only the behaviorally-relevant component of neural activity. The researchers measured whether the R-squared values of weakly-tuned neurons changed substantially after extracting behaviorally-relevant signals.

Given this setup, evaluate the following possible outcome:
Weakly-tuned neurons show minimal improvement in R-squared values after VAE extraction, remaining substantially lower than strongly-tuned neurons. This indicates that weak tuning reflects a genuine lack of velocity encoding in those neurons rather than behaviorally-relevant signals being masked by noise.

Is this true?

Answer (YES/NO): NO